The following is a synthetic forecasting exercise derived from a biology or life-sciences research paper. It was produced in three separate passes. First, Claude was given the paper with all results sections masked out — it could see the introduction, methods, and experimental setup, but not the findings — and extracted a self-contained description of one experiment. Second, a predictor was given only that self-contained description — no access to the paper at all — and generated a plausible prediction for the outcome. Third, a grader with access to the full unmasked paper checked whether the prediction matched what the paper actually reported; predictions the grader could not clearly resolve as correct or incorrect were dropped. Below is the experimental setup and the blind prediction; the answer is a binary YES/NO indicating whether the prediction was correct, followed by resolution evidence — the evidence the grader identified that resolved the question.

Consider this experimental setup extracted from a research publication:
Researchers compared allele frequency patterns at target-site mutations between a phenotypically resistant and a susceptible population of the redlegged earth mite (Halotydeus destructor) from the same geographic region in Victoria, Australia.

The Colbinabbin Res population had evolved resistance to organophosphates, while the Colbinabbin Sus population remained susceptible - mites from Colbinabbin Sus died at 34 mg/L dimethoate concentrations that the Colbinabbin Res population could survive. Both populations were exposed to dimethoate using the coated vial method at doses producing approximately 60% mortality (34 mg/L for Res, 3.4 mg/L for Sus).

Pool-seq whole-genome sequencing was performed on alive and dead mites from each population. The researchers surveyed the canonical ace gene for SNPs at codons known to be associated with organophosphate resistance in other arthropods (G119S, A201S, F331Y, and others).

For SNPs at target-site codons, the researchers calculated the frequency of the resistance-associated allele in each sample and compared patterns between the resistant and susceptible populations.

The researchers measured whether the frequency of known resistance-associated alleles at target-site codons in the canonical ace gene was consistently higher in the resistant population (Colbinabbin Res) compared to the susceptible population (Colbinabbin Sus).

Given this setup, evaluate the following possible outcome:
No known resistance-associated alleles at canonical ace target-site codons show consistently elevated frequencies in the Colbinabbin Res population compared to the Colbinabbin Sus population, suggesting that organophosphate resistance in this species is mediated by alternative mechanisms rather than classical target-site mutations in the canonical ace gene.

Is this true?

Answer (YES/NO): NO